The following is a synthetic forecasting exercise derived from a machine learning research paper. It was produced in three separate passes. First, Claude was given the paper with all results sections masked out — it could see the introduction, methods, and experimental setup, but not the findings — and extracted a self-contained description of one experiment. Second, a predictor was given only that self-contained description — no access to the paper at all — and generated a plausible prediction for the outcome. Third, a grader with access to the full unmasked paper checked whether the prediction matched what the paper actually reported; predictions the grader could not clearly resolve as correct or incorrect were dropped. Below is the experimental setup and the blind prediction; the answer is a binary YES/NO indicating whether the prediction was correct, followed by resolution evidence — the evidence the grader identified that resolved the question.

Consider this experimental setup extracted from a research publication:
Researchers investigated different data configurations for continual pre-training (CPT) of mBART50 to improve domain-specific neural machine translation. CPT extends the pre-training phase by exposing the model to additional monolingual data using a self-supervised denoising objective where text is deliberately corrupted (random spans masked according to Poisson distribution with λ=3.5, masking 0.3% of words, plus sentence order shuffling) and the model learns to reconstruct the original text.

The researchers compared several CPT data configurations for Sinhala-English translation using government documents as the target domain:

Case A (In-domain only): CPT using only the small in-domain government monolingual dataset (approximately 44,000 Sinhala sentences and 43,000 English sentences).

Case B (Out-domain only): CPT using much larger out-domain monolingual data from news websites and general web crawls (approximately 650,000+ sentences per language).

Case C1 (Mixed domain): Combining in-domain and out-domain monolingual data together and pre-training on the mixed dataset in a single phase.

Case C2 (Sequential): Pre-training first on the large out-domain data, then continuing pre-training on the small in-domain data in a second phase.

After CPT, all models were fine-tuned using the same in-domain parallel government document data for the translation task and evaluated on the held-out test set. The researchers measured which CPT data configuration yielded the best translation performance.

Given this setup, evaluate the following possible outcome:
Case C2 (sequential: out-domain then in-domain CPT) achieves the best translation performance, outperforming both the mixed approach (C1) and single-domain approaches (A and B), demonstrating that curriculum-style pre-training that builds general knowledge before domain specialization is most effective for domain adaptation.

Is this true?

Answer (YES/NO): NO